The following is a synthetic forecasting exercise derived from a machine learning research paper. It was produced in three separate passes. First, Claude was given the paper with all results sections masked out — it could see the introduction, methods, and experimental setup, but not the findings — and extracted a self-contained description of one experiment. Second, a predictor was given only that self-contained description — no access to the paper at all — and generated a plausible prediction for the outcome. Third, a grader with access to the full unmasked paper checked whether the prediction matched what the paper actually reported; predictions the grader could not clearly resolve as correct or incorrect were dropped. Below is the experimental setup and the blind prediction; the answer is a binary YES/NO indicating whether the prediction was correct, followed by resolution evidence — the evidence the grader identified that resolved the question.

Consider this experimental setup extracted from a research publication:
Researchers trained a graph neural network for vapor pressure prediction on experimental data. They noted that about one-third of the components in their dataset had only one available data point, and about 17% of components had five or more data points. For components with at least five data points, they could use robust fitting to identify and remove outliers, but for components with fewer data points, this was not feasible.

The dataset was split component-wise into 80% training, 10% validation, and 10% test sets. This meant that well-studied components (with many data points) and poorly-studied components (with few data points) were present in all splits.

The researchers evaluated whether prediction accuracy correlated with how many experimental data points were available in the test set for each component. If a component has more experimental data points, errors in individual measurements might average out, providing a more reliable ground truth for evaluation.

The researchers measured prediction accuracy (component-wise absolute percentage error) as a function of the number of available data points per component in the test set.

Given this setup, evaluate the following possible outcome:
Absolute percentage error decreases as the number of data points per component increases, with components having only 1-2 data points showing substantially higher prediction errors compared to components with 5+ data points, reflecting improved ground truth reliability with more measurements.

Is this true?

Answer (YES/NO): YES